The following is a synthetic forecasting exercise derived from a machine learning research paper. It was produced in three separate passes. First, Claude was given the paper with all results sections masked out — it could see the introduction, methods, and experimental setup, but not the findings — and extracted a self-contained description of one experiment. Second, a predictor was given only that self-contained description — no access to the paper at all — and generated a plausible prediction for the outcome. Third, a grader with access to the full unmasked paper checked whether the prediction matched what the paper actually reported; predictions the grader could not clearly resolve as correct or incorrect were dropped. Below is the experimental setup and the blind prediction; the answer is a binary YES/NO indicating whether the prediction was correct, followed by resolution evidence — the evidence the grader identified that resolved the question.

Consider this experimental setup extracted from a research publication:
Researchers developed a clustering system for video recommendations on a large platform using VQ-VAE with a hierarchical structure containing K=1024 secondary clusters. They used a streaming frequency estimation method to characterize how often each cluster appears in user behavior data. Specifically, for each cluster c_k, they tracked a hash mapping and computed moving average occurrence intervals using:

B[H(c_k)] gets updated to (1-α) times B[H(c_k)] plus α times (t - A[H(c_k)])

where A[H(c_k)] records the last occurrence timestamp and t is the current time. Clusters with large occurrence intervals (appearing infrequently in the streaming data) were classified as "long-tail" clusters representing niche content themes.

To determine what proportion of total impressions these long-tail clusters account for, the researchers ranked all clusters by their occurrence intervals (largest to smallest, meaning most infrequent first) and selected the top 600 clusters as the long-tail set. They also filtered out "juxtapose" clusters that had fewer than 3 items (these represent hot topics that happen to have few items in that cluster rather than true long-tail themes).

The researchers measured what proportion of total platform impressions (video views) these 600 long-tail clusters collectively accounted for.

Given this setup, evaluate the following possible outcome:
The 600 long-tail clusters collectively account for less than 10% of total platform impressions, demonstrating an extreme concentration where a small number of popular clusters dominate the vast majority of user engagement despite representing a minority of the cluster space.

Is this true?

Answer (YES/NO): NO